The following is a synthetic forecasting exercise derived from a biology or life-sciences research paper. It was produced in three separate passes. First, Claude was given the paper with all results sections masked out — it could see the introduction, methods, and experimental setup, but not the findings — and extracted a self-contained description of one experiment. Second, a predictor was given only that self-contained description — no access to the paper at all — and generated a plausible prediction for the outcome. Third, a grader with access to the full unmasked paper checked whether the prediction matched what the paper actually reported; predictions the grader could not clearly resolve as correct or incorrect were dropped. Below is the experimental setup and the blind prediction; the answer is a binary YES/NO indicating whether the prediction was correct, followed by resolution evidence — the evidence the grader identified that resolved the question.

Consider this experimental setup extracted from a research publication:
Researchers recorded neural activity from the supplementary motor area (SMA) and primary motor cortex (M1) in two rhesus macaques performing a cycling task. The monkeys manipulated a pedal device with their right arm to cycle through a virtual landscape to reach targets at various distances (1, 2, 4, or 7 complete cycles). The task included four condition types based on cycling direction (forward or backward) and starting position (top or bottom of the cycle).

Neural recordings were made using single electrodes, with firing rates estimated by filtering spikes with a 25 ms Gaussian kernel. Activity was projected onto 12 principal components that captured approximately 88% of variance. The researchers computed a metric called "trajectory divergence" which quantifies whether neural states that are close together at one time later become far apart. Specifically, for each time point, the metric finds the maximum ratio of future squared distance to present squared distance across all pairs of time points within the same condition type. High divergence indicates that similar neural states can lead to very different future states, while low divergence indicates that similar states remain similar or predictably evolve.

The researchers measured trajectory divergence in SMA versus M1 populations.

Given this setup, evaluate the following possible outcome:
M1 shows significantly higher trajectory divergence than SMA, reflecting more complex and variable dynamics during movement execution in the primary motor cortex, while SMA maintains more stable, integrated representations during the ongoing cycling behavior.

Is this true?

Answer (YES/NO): YES